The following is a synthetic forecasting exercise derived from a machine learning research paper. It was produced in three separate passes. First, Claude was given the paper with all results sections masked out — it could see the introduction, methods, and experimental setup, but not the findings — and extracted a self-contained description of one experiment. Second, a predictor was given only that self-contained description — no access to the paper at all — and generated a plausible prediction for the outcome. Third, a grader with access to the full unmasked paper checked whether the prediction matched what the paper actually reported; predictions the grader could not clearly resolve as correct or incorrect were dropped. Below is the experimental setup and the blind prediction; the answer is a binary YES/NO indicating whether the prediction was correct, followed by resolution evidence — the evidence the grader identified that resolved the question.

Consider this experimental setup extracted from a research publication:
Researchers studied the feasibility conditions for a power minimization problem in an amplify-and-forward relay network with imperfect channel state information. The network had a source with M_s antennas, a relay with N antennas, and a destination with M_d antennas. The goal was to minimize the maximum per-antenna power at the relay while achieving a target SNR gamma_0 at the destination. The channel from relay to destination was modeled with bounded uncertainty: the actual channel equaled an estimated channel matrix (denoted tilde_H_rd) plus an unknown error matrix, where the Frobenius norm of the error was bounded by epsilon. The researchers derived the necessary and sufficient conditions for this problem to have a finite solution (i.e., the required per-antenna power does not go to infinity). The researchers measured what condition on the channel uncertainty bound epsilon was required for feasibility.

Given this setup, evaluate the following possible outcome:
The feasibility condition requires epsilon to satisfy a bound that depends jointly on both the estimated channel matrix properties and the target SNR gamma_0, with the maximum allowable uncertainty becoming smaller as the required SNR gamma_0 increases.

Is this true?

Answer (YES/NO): NO